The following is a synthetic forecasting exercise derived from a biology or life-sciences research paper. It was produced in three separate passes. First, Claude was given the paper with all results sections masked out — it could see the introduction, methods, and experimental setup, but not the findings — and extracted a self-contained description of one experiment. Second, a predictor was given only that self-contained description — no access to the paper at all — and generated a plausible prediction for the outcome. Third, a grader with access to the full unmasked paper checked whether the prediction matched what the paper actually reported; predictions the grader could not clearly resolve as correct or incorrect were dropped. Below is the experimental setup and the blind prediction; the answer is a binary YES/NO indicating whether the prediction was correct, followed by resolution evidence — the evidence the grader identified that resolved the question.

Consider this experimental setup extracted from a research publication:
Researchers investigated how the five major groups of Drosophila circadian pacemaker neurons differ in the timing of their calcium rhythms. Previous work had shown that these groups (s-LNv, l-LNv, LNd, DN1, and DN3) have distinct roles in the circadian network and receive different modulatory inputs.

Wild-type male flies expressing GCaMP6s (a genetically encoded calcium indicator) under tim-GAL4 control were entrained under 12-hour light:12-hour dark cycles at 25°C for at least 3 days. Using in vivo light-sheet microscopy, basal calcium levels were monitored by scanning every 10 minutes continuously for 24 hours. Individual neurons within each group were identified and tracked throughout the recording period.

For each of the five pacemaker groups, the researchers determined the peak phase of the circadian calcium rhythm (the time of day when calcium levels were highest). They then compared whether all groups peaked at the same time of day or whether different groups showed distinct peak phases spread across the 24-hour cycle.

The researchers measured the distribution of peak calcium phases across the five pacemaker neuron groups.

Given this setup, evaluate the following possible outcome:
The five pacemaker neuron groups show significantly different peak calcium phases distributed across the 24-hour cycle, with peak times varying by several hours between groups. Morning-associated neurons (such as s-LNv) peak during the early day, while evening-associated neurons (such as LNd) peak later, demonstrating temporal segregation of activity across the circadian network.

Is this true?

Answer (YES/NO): YES